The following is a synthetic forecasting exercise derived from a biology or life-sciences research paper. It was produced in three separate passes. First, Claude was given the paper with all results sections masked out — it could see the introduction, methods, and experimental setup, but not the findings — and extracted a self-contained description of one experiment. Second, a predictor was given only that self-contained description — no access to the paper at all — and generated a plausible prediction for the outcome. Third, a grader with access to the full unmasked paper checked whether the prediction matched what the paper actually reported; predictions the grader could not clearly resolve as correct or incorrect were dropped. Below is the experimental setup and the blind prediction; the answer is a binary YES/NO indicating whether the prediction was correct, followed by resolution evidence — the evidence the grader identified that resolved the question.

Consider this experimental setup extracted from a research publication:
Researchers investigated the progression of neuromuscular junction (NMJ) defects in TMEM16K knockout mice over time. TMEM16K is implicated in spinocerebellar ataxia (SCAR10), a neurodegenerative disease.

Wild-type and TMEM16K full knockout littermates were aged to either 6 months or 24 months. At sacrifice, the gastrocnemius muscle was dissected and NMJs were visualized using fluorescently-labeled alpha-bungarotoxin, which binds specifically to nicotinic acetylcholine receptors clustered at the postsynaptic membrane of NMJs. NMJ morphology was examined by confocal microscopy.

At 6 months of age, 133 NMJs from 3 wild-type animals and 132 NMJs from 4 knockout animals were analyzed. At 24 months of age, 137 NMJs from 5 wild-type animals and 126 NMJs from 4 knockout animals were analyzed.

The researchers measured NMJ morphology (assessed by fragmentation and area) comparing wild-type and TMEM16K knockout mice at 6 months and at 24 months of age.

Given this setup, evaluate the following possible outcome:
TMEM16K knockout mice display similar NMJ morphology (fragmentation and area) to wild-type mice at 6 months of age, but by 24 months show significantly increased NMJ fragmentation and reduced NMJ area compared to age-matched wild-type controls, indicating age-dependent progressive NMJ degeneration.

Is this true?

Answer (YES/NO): NO